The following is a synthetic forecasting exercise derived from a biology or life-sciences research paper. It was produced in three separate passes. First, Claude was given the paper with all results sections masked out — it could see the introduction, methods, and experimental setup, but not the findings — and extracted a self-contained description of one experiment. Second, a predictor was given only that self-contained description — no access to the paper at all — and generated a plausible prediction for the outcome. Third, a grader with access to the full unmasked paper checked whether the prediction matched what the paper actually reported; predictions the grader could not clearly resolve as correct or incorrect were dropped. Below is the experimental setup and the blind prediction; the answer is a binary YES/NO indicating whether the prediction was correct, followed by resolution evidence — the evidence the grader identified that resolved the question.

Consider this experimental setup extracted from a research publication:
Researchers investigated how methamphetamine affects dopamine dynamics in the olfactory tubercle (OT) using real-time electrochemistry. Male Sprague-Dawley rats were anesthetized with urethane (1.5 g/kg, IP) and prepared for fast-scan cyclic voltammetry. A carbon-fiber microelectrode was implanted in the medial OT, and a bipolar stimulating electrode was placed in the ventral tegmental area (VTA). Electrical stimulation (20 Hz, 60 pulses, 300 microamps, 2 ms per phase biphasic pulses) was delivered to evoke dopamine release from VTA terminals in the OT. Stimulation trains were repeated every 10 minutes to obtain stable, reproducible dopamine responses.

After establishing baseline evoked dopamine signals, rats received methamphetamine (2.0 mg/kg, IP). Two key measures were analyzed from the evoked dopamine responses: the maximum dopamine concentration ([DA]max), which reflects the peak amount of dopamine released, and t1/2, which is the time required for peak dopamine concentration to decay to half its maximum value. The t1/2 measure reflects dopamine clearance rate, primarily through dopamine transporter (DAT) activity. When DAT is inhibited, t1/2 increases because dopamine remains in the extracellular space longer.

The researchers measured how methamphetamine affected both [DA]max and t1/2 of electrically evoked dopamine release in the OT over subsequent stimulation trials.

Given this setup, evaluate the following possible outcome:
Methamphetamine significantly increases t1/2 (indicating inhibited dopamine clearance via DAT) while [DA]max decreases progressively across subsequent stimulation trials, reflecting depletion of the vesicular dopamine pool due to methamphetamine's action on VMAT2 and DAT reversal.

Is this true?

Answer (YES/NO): NO